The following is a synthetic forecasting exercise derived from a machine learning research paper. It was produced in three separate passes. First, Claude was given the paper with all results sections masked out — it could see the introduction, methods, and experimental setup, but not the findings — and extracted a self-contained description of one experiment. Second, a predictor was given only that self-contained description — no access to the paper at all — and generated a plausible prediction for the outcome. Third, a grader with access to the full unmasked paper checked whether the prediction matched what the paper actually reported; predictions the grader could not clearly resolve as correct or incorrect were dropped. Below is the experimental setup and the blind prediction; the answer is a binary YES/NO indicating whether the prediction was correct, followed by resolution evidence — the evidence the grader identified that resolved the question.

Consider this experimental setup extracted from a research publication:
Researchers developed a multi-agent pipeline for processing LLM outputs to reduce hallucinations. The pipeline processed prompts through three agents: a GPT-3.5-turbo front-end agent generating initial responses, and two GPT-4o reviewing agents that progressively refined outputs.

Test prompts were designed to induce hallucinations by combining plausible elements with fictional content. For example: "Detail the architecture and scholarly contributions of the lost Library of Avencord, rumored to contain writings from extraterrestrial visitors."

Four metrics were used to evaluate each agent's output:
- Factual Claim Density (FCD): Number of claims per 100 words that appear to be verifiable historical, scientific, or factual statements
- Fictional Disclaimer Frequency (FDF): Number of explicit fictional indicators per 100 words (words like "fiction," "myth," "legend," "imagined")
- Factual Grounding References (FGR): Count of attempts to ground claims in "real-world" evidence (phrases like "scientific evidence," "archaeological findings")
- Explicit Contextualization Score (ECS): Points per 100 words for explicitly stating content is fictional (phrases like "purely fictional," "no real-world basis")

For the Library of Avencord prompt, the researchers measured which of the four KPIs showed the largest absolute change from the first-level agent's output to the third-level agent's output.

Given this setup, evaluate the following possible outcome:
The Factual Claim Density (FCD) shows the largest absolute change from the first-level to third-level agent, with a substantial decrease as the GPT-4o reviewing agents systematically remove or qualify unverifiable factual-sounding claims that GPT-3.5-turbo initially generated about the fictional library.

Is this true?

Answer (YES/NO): NO